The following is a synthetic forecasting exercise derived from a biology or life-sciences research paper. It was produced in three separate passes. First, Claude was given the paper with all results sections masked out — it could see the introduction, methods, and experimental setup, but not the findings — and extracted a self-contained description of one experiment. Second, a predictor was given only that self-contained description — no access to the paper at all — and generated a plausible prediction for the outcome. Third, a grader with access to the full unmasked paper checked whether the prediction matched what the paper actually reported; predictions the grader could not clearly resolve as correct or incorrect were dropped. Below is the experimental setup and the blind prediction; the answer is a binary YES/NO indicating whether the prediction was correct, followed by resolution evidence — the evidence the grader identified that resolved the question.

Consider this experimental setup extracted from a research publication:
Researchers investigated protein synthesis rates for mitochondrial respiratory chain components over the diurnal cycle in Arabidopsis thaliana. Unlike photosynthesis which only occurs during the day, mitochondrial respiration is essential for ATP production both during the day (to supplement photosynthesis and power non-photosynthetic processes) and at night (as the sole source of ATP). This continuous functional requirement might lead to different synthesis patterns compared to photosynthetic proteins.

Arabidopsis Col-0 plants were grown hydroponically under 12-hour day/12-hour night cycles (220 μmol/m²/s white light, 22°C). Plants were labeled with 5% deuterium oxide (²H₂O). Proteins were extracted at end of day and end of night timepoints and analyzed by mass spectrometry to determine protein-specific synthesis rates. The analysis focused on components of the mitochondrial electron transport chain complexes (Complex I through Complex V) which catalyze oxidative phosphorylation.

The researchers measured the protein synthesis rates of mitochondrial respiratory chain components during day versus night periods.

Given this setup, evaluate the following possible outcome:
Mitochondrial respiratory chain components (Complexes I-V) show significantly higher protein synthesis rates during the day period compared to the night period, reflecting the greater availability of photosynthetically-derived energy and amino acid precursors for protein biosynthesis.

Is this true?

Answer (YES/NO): YES